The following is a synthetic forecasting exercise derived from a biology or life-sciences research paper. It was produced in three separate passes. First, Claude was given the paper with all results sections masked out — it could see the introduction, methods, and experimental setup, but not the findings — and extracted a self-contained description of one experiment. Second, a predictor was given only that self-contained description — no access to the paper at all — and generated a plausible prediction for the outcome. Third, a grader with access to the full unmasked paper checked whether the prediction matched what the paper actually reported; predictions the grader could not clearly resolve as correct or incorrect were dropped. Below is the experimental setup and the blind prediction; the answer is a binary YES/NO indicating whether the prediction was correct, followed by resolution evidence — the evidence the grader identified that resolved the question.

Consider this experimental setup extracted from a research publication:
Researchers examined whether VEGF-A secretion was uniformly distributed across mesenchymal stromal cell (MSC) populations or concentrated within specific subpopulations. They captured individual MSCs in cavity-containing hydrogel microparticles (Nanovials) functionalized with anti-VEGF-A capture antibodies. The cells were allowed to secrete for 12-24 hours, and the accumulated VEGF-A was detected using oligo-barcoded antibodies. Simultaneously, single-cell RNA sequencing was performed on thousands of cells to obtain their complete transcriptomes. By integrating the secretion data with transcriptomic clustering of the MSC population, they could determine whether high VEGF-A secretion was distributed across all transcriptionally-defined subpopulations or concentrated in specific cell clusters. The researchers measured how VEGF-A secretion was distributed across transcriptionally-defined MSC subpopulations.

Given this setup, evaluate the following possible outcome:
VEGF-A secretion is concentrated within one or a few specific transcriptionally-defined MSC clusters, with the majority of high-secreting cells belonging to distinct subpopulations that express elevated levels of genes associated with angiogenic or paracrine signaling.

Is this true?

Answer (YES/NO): YES